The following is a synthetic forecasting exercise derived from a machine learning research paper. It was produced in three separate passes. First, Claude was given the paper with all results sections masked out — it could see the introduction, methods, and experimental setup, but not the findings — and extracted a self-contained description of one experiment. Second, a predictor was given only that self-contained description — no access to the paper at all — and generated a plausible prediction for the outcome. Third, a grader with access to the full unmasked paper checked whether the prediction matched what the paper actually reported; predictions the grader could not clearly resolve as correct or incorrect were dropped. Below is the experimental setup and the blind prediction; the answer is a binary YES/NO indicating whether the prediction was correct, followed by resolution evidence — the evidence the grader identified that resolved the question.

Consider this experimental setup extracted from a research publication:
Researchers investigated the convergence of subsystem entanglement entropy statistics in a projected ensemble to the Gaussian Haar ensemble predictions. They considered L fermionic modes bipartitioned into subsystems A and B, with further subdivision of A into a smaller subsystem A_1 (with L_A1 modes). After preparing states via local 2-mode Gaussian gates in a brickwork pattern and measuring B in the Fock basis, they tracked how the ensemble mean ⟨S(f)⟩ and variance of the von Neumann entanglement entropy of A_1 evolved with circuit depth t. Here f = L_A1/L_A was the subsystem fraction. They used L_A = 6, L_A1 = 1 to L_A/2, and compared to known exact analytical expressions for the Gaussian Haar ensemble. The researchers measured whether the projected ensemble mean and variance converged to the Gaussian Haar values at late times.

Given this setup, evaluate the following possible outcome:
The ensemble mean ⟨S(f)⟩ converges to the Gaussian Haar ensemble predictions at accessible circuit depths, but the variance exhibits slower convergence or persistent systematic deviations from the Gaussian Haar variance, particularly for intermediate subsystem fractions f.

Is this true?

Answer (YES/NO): NO